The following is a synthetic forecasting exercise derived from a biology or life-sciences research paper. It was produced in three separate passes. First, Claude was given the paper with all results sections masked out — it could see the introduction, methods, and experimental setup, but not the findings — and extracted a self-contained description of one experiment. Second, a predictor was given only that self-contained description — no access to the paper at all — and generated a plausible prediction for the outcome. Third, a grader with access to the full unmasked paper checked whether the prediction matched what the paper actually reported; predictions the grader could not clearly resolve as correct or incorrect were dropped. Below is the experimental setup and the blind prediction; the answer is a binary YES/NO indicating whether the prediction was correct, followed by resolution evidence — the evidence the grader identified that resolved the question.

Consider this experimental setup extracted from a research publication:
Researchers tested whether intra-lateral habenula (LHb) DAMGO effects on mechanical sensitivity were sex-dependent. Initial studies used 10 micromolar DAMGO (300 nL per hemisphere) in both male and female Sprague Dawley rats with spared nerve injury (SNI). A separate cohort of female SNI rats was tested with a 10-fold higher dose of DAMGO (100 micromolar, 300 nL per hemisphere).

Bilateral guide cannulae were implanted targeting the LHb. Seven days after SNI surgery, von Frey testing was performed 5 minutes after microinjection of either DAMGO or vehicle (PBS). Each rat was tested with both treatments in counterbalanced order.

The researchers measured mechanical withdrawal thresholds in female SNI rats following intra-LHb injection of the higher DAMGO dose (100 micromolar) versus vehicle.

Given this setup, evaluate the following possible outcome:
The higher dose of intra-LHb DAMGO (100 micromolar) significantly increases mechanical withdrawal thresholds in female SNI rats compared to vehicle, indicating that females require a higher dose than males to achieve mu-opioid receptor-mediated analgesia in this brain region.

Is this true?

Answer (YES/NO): NO